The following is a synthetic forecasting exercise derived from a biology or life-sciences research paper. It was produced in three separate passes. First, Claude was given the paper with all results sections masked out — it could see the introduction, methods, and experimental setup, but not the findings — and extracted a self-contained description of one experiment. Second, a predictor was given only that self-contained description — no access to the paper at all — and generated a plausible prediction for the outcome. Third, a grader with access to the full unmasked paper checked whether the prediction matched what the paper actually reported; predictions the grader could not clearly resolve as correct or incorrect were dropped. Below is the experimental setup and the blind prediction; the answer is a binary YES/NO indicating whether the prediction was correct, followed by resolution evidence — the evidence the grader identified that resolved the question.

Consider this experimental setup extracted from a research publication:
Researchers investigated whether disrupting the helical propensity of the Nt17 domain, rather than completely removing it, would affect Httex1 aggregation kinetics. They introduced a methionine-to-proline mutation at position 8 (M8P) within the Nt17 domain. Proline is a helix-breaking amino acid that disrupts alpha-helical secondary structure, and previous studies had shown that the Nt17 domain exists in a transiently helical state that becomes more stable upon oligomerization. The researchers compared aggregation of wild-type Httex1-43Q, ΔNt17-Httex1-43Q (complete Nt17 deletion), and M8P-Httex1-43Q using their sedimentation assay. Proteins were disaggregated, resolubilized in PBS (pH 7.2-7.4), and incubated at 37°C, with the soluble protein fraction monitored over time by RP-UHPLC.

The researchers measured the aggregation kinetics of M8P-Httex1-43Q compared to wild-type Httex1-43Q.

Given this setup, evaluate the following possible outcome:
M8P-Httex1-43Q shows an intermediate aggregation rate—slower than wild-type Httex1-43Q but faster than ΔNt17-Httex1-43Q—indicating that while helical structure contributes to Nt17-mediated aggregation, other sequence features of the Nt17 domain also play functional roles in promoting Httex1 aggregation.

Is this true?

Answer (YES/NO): NO